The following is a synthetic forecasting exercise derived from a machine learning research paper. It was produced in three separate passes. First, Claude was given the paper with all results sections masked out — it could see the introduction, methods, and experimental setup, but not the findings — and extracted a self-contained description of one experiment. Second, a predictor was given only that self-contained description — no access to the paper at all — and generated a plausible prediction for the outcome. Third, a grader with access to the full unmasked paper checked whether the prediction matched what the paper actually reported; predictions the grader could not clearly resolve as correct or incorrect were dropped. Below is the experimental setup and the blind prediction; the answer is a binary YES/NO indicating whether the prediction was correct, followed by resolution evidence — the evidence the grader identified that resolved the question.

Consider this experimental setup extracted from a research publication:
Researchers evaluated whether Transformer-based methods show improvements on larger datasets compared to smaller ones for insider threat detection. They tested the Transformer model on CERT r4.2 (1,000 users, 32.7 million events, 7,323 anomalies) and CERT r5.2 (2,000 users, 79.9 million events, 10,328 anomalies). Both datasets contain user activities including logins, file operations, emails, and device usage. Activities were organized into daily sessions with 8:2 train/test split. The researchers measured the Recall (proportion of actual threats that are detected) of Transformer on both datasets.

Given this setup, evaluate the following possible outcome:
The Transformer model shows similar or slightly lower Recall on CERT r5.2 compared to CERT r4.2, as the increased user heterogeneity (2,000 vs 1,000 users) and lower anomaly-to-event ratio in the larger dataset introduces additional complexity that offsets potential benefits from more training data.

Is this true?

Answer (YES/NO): NO